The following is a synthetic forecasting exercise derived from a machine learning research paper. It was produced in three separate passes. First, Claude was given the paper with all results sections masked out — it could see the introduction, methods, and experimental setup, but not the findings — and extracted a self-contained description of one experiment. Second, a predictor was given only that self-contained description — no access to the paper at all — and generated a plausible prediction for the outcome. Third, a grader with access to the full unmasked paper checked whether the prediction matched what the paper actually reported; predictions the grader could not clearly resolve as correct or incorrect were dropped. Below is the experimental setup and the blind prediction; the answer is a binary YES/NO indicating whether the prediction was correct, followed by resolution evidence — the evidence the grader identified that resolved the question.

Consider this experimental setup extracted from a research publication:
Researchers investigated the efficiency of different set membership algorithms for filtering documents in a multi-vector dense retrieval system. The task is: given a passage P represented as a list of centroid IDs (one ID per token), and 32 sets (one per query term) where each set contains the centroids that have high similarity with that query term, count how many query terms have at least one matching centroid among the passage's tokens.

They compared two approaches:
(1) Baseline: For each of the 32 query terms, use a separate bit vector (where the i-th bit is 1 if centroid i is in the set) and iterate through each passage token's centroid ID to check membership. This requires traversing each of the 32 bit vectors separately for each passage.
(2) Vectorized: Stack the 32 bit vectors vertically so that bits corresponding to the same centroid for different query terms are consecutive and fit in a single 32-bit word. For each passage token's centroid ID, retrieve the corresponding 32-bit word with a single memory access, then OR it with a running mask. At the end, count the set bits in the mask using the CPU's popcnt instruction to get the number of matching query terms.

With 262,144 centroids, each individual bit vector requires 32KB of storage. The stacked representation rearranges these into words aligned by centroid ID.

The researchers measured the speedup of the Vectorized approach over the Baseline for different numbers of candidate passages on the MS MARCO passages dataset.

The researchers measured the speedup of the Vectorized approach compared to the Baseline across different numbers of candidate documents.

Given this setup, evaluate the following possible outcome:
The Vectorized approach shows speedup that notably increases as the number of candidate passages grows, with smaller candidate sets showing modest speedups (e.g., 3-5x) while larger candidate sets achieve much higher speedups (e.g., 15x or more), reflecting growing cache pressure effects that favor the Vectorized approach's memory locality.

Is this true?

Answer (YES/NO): NO